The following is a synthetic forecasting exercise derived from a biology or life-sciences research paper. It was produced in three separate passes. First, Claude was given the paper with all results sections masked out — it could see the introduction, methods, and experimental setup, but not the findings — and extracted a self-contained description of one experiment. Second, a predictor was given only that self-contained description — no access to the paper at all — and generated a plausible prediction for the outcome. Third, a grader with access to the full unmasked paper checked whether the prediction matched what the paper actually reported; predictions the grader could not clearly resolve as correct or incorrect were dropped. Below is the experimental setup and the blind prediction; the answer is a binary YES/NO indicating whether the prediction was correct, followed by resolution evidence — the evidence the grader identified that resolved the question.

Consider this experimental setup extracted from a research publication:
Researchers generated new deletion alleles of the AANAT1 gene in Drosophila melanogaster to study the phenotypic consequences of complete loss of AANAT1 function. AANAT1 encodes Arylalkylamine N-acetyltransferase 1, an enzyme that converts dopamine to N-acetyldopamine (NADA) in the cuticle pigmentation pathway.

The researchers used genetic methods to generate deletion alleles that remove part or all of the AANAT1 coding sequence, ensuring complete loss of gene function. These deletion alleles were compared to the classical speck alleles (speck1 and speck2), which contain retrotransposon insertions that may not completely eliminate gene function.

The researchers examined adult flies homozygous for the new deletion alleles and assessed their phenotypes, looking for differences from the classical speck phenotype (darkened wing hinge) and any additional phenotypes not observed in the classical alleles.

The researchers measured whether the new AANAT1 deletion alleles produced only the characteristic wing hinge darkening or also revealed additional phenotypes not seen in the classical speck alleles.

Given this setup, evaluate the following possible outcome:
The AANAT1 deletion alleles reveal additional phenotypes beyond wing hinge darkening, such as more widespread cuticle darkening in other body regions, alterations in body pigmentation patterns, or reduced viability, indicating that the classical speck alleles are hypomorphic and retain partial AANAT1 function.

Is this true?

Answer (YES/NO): YES